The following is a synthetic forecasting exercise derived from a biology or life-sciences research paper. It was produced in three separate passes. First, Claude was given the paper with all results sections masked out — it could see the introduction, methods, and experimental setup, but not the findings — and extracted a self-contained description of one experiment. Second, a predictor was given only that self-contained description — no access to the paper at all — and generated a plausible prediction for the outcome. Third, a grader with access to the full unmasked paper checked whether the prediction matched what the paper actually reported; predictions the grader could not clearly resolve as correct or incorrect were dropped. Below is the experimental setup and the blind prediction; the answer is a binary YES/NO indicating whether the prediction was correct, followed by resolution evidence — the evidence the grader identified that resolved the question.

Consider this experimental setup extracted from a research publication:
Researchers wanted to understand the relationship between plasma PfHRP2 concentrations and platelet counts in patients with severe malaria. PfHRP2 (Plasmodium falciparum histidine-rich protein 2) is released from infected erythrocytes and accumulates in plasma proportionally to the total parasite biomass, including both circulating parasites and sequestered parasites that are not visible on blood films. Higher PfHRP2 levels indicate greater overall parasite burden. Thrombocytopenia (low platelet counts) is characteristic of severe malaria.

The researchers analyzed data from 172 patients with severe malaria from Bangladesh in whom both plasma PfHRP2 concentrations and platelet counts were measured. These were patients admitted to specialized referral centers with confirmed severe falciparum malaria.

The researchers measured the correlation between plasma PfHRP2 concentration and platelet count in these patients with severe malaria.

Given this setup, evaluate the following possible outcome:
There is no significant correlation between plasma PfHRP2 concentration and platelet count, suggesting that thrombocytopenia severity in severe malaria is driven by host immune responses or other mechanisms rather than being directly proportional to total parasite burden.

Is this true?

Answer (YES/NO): NO